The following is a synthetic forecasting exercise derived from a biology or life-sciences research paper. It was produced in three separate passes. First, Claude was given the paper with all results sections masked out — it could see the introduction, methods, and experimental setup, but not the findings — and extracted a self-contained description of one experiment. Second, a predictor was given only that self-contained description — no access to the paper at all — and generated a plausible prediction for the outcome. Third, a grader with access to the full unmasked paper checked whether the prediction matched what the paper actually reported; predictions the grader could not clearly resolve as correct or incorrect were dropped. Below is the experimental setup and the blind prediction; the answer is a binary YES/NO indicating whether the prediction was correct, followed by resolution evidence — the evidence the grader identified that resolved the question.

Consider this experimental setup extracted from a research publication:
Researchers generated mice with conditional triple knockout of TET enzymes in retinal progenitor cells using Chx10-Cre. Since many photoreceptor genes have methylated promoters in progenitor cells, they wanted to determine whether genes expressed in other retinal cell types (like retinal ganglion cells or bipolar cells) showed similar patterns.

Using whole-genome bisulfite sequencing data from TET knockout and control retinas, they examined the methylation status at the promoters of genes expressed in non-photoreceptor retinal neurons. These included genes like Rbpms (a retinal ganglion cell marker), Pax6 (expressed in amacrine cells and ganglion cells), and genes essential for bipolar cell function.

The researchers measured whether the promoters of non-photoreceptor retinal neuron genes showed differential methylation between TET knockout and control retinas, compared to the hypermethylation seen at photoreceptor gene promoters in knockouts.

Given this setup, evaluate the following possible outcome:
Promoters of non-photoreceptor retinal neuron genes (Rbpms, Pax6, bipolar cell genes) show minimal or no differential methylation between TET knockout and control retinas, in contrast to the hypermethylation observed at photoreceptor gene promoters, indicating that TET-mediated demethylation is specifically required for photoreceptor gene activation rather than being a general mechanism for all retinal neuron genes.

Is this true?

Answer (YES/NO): YES